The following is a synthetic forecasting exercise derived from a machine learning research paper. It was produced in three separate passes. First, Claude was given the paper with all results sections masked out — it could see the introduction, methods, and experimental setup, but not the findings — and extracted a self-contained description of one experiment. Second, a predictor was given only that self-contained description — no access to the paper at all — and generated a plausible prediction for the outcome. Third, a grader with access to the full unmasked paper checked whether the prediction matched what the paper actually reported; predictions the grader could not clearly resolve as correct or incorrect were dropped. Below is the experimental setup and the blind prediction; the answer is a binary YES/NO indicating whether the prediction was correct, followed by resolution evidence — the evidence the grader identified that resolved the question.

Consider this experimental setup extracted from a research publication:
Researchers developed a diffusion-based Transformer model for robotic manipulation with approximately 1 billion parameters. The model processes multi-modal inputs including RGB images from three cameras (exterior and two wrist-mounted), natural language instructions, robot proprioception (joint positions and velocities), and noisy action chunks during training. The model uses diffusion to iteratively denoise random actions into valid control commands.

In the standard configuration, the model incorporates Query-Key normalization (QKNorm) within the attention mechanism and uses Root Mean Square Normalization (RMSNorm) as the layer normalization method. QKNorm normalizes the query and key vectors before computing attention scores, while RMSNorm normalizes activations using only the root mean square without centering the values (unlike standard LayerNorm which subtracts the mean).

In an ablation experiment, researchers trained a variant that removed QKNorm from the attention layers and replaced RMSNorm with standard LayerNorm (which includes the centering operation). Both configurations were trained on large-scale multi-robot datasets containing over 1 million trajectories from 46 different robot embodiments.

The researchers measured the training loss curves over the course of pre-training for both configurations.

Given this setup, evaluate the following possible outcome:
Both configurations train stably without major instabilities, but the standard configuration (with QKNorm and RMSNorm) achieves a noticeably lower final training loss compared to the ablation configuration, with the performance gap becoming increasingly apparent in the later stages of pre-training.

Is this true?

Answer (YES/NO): NO